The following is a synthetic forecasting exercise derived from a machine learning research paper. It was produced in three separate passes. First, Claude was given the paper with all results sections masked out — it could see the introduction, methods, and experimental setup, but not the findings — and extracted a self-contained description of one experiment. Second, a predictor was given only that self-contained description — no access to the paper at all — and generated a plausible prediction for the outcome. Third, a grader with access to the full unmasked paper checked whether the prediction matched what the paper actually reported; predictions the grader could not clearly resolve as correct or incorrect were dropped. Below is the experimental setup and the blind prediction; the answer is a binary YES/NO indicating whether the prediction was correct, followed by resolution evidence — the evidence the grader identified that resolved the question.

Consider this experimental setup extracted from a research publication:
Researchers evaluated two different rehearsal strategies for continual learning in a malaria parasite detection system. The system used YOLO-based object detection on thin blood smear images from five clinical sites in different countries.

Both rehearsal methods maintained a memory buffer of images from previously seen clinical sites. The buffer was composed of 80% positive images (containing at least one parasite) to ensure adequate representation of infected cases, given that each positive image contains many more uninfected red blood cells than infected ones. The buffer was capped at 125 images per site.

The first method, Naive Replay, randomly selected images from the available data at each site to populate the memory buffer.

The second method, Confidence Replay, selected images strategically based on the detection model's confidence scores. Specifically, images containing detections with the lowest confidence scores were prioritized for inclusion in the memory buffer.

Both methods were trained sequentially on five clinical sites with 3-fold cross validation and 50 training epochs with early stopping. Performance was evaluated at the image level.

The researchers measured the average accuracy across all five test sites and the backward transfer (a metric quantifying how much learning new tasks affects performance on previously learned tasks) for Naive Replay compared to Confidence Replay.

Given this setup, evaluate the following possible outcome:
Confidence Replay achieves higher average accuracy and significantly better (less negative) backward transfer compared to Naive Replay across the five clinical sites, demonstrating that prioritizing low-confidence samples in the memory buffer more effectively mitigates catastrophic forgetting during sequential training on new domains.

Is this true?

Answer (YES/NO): YES